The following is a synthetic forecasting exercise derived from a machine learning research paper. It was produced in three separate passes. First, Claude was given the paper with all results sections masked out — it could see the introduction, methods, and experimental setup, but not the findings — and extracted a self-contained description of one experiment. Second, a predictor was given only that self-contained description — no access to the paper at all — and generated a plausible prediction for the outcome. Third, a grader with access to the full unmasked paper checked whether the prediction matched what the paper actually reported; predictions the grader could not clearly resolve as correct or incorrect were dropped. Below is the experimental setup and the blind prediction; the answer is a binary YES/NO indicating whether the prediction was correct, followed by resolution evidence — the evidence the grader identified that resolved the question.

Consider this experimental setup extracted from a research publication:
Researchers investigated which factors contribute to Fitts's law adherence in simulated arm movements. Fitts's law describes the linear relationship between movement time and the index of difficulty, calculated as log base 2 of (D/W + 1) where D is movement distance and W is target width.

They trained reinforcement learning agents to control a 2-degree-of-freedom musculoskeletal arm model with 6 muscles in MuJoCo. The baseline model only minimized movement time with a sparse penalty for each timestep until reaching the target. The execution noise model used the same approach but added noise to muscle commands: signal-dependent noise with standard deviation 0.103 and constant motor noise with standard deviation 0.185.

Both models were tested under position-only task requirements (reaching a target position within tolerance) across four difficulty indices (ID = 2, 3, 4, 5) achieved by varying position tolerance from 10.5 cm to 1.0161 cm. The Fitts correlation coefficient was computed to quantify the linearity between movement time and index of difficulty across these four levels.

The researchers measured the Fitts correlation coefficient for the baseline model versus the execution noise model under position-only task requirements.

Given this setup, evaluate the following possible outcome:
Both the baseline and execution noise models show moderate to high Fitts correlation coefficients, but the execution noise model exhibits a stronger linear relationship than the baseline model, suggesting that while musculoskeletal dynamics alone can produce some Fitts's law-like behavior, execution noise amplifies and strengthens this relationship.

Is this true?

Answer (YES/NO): NO